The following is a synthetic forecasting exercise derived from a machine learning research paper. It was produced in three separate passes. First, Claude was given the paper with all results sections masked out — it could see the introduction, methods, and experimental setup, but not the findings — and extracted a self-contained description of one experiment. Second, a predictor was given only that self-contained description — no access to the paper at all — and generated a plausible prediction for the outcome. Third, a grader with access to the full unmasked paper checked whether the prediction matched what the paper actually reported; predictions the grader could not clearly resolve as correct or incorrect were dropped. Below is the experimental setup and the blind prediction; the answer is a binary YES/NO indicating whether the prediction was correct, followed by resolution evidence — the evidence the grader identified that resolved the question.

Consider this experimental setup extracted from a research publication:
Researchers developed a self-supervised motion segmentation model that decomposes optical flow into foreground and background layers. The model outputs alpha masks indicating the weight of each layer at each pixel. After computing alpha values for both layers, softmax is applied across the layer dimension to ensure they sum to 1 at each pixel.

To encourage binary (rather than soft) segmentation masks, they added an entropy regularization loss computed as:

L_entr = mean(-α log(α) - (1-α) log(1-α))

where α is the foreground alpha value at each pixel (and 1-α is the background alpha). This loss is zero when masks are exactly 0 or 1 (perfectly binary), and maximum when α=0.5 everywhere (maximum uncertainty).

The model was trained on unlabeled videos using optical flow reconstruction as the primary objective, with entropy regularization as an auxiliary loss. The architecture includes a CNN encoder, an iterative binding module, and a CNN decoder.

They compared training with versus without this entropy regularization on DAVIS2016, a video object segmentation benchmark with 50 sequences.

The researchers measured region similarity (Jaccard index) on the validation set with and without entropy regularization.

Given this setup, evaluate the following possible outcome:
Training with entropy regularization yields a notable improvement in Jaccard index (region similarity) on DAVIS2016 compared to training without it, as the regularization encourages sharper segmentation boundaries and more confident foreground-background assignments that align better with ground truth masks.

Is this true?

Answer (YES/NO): YES